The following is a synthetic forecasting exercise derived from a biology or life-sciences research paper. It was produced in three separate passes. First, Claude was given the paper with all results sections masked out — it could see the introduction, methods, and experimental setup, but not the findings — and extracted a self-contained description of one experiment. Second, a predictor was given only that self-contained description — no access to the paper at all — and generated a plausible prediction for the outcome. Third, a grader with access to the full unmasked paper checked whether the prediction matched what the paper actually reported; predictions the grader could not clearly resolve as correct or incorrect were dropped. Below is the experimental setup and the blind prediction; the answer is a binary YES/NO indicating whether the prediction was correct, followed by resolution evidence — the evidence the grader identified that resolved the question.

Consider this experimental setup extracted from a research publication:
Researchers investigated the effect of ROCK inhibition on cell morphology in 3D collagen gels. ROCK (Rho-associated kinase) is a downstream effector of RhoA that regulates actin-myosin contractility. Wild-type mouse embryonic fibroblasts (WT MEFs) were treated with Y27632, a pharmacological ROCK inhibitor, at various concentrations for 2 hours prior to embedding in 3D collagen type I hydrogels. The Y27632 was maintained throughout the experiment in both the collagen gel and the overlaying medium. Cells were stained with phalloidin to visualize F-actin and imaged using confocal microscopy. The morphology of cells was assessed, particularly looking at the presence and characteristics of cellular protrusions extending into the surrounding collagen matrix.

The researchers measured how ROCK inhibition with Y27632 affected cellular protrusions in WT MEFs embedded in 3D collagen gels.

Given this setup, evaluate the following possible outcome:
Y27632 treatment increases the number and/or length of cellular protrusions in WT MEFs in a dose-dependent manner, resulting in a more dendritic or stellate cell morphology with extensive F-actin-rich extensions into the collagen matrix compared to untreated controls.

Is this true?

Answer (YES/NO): NO